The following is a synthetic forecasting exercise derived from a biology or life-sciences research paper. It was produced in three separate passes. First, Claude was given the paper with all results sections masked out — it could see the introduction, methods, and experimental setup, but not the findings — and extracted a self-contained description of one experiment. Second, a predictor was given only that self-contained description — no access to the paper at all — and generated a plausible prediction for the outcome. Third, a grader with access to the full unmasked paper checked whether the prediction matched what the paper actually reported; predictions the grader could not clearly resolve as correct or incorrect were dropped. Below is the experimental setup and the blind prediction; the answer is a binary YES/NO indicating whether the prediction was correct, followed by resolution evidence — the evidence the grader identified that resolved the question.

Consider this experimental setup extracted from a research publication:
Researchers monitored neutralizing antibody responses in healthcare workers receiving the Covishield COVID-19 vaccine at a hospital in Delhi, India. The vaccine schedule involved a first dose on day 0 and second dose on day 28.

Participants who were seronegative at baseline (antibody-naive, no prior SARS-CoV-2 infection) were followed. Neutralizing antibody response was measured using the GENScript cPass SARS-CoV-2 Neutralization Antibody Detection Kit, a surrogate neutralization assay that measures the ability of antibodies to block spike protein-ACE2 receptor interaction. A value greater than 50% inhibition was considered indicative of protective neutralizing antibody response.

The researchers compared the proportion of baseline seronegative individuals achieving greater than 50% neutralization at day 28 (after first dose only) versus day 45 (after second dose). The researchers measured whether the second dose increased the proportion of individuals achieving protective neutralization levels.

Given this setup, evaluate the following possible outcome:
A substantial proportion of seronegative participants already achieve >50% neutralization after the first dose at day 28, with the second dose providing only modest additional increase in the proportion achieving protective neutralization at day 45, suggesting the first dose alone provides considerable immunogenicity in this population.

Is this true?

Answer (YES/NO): NO